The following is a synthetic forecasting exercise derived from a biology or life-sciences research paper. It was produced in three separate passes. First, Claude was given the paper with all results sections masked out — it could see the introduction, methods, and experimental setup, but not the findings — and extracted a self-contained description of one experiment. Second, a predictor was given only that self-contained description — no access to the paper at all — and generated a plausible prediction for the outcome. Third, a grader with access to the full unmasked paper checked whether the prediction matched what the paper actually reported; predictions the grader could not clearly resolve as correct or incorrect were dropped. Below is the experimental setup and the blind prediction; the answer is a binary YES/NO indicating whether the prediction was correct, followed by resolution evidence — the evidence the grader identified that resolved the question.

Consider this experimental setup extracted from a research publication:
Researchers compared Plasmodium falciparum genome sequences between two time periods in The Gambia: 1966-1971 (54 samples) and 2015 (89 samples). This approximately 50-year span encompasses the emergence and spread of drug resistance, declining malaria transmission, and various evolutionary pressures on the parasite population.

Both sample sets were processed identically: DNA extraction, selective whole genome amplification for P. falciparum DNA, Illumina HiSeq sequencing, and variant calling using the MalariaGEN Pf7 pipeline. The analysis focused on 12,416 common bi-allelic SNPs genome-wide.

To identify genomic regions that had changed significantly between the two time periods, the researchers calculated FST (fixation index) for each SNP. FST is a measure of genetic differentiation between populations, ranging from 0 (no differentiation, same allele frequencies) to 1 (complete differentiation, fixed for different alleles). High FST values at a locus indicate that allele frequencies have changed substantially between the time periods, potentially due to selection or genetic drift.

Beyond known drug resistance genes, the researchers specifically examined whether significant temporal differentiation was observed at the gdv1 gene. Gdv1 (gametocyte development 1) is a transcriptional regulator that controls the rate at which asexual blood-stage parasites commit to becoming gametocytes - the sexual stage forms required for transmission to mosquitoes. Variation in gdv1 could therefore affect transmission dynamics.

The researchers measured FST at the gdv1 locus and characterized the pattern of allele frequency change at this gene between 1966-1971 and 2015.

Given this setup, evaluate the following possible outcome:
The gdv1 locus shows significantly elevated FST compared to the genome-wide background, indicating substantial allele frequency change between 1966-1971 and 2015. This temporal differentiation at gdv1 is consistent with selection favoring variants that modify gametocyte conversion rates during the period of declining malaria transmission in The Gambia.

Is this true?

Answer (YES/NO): YES